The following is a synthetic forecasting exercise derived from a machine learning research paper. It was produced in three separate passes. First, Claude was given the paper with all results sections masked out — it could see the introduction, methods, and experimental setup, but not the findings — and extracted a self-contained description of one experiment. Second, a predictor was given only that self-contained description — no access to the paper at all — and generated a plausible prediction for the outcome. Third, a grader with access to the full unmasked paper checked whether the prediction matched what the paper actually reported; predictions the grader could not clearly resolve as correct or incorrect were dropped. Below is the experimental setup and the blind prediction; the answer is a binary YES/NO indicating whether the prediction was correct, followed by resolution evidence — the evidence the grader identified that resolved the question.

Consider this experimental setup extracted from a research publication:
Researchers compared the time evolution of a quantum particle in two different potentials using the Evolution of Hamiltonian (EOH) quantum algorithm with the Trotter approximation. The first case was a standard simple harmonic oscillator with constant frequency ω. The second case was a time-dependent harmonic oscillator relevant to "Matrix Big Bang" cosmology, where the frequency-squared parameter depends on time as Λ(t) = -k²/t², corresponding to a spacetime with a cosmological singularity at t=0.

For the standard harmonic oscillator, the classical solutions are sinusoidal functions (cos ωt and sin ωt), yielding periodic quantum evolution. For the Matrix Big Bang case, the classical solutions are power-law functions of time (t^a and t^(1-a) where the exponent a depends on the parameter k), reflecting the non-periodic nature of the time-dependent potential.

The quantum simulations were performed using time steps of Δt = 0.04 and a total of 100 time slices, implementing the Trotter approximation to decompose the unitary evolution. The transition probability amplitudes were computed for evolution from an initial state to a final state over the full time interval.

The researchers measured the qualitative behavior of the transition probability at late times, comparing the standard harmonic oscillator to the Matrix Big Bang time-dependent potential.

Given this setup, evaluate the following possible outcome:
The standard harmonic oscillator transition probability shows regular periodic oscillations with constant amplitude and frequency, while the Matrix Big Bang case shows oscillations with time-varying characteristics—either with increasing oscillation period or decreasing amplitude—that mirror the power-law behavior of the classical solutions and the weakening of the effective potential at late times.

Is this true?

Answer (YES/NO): YES